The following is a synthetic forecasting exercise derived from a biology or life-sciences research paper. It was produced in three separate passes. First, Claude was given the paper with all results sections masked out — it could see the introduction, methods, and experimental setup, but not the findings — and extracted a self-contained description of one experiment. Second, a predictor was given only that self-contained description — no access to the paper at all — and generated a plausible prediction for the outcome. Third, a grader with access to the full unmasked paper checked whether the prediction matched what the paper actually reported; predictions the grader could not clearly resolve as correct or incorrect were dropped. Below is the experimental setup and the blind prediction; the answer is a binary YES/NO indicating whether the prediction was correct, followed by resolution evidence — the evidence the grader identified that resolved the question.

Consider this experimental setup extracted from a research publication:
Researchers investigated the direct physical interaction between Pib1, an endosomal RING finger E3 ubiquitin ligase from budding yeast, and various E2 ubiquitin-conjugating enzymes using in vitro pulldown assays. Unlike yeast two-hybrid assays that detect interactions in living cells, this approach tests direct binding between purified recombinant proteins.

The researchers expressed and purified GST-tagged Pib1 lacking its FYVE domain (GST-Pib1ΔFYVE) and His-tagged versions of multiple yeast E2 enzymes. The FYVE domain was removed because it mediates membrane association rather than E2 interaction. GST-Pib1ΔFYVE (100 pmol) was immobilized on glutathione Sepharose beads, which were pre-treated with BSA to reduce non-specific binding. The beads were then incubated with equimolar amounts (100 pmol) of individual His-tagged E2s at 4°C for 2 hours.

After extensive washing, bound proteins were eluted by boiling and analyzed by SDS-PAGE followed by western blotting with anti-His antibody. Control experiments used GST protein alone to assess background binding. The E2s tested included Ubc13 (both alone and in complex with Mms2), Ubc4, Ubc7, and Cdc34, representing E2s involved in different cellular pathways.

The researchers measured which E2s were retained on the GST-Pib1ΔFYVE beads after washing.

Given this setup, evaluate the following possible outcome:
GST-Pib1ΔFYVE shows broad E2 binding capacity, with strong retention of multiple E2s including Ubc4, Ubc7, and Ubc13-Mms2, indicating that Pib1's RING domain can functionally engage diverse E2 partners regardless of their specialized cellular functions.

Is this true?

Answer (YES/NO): NO